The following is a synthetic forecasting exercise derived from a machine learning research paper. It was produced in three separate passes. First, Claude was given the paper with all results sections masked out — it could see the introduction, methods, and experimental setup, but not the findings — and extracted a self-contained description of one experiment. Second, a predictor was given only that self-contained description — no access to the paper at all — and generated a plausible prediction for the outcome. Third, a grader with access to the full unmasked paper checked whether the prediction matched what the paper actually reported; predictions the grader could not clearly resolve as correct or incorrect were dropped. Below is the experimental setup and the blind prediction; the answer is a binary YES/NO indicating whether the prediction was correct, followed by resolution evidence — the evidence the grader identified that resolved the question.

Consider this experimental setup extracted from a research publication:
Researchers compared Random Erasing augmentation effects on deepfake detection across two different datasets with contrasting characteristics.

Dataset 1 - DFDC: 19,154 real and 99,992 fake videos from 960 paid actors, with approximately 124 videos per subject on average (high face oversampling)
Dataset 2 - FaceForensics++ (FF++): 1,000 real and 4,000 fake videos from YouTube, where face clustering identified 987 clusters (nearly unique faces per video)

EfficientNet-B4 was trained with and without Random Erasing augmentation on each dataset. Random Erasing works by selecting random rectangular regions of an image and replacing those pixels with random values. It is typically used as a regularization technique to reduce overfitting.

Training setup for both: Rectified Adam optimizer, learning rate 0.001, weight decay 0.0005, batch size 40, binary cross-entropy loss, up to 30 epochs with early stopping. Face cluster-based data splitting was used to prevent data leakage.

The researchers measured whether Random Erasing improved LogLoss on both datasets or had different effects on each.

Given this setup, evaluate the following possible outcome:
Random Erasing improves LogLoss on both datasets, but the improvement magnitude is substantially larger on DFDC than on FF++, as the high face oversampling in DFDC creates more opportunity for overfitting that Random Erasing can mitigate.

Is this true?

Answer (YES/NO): NO